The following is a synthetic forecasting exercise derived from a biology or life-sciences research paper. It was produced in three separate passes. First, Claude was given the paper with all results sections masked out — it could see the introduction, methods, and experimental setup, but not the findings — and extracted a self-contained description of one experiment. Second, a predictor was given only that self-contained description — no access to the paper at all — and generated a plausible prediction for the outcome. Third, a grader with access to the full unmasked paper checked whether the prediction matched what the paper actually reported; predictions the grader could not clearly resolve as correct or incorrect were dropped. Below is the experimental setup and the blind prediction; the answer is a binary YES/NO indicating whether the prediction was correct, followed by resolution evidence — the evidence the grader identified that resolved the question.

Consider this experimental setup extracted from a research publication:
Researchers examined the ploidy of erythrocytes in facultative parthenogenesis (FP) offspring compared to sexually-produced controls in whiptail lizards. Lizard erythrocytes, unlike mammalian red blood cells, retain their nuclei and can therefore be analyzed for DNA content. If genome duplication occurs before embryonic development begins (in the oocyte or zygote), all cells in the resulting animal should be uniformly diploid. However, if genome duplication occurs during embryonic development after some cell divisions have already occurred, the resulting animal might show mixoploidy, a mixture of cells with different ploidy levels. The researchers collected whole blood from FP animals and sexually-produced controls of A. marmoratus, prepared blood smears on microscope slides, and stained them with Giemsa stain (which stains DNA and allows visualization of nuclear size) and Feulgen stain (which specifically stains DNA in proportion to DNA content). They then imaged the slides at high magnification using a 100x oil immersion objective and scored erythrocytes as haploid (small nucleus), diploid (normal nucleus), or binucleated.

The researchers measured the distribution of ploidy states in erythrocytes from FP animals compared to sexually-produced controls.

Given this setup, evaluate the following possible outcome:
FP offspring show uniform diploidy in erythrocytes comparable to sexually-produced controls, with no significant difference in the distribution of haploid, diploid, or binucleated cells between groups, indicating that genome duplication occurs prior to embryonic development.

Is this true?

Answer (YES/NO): NO